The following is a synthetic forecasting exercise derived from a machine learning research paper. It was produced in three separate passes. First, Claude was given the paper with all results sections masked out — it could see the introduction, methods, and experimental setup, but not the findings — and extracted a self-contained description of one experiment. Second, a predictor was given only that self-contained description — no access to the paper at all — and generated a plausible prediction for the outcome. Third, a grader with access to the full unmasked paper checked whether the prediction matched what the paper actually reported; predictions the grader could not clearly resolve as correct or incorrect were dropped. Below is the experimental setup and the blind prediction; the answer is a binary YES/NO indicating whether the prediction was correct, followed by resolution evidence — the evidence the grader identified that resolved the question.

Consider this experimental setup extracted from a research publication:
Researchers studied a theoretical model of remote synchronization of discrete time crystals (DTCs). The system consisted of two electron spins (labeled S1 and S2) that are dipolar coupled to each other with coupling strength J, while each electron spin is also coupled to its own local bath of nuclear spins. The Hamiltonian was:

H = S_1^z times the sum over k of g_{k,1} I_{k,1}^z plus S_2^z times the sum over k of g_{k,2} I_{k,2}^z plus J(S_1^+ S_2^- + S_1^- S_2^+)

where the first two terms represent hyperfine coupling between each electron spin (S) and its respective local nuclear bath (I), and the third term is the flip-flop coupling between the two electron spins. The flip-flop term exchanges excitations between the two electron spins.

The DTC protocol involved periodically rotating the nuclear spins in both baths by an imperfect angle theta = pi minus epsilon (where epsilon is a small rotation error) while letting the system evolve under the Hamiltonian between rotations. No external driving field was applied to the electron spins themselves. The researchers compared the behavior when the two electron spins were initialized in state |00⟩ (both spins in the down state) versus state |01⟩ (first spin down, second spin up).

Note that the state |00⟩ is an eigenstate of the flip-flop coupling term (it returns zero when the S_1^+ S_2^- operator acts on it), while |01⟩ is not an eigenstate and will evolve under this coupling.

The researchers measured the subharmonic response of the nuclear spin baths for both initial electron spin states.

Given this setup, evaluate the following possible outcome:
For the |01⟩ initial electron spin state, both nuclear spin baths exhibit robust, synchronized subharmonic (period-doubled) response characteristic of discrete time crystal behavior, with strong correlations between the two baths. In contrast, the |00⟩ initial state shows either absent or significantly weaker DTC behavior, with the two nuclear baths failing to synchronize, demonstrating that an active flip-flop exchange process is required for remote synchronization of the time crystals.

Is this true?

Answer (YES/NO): YES